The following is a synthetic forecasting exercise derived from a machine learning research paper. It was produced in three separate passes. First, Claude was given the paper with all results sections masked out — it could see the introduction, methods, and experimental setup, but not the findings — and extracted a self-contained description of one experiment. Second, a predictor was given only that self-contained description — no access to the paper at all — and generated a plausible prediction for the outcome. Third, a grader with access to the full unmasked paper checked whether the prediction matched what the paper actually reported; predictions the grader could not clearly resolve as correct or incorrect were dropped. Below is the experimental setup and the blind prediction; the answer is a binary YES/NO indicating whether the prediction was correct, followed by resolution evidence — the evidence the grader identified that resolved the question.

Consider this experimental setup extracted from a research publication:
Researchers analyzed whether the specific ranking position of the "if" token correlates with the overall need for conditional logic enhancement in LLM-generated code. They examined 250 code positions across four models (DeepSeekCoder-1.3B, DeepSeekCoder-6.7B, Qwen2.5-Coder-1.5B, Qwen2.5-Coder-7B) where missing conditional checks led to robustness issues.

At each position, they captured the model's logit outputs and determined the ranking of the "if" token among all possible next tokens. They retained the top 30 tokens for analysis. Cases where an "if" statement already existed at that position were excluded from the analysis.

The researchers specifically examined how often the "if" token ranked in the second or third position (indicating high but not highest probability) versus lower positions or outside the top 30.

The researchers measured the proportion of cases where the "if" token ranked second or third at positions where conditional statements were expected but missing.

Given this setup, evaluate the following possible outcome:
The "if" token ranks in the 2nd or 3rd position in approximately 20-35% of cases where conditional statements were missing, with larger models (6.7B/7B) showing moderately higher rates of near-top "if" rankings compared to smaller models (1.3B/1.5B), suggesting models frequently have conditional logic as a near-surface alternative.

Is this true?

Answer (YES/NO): NO